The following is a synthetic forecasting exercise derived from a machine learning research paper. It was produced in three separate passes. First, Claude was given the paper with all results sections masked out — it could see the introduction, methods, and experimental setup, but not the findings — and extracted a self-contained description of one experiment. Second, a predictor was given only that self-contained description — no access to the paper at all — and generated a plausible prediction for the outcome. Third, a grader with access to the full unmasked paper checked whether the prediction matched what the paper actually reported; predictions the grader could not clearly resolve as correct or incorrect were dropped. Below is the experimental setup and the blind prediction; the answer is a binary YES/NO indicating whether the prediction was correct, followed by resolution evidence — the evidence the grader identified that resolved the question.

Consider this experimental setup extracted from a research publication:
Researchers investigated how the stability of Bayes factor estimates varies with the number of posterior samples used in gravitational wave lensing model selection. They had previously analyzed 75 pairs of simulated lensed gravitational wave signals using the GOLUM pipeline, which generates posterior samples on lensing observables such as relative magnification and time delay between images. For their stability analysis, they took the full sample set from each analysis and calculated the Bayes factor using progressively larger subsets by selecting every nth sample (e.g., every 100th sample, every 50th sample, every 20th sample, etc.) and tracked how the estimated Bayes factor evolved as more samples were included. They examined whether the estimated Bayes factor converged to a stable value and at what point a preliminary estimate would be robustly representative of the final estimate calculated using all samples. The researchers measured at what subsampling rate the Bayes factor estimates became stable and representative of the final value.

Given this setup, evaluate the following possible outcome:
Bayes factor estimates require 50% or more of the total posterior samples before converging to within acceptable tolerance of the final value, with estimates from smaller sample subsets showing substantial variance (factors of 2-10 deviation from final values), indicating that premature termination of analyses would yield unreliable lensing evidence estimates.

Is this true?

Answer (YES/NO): NO